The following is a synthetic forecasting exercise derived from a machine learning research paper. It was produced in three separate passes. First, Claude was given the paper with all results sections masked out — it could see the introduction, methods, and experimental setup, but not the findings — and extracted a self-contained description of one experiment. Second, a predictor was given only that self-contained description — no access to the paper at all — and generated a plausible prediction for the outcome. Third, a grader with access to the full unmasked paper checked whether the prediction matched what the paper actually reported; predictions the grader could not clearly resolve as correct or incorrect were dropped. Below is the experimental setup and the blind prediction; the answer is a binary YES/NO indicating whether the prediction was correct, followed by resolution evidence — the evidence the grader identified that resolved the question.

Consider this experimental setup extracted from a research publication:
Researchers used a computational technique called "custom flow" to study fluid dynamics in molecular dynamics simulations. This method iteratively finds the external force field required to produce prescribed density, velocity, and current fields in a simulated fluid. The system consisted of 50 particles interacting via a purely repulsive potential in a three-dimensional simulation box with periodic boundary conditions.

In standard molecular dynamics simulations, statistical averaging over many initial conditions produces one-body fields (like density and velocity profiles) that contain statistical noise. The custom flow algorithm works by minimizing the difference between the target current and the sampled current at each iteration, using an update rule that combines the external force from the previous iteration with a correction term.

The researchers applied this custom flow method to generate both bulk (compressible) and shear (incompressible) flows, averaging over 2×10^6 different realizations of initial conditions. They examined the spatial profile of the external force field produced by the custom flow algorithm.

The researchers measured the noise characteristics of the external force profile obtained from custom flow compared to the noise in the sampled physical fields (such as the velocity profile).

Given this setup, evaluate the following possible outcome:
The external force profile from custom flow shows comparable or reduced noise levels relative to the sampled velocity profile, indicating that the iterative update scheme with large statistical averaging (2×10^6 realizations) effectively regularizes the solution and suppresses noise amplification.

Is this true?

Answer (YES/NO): NO